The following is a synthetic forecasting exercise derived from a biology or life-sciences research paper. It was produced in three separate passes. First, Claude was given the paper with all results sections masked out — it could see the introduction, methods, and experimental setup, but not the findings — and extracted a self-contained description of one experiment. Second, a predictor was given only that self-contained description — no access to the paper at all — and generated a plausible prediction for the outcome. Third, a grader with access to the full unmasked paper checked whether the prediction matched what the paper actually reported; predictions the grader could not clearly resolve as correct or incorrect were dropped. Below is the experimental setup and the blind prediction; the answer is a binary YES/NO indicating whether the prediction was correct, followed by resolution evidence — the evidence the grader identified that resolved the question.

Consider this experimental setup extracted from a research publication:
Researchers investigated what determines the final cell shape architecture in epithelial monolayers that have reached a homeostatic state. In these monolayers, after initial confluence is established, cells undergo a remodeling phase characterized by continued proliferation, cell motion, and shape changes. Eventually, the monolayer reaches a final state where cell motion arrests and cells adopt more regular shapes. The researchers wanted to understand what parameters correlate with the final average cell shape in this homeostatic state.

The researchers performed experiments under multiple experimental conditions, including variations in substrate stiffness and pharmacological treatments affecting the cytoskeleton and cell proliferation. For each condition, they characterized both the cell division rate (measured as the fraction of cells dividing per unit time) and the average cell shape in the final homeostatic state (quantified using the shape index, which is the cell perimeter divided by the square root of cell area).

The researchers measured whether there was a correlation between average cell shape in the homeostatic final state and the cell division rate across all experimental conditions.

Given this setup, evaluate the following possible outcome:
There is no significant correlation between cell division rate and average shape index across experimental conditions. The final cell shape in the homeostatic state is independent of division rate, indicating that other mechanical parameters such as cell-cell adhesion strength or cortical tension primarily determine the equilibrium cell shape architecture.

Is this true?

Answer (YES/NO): NO